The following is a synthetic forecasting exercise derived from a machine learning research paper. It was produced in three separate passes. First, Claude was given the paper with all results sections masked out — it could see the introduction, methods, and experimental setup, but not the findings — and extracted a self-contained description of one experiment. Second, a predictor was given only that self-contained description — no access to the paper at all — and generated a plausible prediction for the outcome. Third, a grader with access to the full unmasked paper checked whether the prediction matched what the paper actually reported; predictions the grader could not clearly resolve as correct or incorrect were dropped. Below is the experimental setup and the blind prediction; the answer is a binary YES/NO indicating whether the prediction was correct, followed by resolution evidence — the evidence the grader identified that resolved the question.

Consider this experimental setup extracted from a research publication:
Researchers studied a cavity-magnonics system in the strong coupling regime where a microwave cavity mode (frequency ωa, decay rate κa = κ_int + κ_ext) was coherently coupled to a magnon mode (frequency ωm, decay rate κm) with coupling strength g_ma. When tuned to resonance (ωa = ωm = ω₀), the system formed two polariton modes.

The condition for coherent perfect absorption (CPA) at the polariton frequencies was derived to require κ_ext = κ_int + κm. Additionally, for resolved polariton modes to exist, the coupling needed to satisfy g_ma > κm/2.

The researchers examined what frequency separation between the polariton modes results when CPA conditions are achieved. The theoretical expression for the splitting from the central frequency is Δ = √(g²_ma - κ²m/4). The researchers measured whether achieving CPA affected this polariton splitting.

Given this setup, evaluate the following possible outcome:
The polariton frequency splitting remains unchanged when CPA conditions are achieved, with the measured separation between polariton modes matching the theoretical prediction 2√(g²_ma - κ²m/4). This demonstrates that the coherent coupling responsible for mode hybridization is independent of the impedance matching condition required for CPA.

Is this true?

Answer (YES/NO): YES